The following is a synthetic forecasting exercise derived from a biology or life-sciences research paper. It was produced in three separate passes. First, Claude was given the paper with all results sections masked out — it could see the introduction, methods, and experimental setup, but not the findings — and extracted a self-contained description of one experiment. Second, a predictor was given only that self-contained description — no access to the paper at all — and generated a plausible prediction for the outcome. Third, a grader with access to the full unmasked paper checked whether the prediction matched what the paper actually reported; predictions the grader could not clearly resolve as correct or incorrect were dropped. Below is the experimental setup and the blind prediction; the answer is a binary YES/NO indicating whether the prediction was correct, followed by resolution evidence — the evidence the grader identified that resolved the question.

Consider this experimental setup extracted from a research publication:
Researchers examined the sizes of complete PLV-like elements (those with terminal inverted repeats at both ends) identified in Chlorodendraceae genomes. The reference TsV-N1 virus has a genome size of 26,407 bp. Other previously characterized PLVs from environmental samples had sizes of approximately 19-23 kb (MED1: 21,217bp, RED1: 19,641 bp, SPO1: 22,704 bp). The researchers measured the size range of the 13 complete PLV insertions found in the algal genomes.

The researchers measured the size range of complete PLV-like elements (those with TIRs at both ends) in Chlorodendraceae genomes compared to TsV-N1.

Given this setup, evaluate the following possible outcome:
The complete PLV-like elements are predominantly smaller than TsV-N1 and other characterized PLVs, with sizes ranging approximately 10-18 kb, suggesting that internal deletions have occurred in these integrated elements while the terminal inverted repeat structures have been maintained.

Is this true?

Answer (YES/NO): NO